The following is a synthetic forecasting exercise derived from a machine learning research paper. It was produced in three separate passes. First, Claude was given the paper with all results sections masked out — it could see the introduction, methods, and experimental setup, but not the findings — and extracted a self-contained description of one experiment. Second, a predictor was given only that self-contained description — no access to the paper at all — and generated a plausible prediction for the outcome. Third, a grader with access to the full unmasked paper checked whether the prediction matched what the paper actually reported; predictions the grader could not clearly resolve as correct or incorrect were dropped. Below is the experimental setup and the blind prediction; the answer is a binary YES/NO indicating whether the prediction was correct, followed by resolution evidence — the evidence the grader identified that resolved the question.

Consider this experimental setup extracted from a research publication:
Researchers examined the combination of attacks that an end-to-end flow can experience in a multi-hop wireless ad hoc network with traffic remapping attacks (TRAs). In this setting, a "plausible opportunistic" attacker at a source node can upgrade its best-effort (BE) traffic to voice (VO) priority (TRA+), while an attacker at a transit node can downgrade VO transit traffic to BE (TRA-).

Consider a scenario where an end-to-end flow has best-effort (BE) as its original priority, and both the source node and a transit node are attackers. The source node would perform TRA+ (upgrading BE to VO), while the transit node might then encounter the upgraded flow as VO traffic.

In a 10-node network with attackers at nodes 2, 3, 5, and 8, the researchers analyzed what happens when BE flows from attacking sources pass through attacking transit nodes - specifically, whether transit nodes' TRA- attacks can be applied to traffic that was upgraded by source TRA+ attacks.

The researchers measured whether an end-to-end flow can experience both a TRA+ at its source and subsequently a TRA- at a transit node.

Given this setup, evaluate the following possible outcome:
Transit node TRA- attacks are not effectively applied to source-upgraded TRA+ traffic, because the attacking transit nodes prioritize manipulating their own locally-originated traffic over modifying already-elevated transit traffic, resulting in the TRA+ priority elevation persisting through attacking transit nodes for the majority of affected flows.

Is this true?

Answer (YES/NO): NO